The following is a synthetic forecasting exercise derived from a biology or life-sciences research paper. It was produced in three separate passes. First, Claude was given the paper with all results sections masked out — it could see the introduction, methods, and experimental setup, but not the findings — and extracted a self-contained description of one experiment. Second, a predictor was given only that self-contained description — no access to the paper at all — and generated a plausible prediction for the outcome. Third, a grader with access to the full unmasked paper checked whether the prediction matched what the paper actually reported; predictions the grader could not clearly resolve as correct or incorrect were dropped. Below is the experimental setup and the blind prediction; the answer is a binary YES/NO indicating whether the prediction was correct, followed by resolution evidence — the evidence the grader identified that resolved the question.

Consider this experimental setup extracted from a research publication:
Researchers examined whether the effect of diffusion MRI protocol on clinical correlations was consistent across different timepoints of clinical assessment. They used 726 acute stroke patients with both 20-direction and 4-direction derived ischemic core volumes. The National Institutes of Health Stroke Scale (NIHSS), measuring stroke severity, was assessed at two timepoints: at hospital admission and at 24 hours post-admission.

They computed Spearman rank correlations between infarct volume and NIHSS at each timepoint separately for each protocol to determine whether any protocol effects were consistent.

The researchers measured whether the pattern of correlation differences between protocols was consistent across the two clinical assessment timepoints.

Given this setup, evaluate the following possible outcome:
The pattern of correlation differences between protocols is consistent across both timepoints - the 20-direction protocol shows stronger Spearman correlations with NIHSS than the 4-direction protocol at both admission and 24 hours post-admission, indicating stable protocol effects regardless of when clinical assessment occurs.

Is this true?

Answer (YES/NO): YES